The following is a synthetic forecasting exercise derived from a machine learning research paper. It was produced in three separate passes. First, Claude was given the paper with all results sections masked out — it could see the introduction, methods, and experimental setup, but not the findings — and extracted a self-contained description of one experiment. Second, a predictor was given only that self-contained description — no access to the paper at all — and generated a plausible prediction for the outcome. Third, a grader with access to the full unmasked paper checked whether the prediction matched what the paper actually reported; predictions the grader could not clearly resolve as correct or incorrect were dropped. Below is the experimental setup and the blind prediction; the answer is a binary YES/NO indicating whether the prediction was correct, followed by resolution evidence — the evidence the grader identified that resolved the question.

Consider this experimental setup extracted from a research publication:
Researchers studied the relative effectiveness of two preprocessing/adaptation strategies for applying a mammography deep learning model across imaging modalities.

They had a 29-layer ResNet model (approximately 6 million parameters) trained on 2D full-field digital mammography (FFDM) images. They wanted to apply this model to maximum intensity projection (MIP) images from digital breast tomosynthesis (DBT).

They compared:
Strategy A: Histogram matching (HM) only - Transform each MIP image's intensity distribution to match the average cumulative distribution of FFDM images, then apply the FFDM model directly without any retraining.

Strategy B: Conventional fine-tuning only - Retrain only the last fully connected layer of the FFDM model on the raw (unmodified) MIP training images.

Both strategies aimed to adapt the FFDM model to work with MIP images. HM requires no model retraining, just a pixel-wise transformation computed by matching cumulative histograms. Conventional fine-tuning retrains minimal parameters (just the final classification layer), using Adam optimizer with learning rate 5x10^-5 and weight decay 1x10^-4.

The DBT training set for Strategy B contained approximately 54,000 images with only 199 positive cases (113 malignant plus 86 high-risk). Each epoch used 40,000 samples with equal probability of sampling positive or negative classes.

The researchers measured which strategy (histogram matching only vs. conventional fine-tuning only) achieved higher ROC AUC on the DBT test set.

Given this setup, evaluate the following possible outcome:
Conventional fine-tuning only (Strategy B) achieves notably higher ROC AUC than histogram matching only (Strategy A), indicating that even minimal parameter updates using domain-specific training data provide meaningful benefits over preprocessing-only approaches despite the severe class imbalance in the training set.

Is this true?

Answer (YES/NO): NO